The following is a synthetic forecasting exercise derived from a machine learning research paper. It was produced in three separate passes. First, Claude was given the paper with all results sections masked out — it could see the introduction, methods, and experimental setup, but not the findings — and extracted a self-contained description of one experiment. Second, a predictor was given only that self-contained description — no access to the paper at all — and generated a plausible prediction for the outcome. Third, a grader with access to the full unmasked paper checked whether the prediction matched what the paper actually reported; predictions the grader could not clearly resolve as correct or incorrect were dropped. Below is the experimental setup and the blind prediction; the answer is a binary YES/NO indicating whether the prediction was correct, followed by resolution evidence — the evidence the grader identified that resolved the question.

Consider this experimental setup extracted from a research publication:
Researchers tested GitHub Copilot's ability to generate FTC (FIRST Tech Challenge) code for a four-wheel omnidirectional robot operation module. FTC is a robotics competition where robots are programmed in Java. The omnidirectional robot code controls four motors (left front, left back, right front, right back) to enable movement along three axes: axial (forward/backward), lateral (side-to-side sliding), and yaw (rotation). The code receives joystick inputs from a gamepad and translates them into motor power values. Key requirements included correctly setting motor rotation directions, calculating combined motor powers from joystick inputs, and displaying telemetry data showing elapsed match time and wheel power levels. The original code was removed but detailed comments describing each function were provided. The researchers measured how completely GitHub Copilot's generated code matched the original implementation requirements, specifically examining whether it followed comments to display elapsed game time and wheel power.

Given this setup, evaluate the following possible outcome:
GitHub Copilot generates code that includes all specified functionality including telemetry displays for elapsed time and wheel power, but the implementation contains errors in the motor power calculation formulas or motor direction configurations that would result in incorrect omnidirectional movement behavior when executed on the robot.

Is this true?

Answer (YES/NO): NO